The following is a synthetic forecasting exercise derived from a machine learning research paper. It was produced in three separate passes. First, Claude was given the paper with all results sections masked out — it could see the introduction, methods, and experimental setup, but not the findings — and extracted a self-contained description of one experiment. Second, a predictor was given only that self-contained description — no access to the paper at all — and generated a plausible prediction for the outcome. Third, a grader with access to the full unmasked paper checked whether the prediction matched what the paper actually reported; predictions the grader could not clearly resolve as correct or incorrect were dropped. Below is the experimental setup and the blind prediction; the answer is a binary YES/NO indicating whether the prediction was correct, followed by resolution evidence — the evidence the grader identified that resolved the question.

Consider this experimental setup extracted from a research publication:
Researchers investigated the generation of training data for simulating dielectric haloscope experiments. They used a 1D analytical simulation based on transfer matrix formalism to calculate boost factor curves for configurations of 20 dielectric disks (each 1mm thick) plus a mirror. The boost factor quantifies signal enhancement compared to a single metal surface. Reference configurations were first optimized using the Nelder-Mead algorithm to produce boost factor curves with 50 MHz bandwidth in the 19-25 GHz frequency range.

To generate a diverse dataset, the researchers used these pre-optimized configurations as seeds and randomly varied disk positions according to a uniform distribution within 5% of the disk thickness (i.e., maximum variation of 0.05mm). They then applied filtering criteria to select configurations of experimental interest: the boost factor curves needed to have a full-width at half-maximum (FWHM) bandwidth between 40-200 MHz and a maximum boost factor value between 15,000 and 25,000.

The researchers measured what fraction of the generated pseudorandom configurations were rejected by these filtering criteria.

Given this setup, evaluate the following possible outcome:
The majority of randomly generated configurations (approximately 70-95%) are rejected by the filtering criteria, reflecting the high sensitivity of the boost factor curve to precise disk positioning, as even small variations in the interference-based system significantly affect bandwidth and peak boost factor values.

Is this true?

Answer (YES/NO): YES